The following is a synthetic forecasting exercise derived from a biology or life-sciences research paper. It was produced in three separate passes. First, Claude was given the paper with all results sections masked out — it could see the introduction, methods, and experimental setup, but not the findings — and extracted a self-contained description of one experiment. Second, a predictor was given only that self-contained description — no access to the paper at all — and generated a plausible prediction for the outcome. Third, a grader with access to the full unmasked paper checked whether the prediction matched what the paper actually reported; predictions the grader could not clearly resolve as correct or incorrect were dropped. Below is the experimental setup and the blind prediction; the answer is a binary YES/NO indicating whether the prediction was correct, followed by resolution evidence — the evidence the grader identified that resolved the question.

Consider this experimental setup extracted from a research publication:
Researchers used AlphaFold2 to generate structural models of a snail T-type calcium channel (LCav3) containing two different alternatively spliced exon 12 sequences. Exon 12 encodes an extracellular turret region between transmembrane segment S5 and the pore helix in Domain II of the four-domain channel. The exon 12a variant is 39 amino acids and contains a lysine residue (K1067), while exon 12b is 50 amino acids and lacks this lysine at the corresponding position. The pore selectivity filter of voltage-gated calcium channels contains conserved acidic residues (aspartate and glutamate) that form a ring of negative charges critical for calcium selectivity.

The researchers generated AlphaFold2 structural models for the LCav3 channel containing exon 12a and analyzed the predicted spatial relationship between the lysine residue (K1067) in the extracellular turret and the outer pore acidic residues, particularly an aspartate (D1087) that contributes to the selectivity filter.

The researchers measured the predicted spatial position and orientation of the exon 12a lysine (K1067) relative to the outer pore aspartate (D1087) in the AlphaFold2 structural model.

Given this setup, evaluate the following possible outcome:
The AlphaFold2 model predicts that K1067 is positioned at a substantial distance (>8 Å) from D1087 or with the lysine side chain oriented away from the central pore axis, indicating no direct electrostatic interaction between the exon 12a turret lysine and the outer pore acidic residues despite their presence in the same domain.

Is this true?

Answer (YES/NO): NO